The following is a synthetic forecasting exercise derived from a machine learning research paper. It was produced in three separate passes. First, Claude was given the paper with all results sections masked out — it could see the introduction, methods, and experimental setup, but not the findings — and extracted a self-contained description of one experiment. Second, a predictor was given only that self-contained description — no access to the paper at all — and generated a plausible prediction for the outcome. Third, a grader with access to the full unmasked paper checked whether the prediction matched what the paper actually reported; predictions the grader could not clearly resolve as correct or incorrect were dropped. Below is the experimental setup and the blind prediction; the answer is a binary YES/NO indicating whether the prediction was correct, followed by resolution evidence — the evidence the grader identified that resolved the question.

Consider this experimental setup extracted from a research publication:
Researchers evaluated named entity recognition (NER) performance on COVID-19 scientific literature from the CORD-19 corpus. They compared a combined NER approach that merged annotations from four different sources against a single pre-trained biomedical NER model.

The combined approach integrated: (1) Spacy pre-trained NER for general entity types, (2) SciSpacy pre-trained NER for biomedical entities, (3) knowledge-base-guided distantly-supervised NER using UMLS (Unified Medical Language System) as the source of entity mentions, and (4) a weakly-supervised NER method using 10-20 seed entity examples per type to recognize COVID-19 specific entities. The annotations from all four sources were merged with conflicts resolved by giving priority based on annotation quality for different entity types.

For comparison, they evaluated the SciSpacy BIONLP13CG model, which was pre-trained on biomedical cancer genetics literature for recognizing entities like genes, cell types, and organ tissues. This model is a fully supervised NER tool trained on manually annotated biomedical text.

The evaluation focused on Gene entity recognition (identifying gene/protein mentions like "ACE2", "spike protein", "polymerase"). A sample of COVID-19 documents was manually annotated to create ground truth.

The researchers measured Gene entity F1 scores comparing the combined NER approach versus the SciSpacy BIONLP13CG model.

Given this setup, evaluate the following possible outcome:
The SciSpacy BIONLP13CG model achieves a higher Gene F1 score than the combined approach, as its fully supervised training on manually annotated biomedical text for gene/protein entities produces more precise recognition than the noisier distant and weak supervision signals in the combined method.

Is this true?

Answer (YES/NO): YES